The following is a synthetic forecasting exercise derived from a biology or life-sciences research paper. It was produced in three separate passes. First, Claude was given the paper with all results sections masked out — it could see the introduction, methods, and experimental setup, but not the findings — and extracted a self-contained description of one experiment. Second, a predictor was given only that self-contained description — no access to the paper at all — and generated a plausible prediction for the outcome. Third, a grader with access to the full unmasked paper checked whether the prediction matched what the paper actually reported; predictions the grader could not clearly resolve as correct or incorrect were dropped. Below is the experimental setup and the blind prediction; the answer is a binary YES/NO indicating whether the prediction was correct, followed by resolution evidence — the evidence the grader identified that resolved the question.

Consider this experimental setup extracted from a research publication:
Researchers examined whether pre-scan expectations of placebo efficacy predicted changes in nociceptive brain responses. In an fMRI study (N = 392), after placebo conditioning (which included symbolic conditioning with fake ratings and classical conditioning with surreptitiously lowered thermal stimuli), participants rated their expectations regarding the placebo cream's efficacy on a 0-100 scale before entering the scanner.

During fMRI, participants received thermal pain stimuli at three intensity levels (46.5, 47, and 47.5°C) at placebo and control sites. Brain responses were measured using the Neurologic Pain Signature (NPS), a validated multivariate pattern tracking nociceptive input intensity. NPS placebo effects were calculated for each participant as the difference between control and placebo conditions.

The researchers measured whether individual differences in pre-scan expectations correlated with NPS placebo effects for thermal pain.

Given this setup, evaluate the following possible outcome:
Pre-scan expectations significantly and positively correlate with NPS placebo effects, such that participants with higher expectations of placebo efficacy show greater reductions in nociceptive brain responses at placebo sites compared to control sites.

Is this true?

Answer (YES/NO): NO